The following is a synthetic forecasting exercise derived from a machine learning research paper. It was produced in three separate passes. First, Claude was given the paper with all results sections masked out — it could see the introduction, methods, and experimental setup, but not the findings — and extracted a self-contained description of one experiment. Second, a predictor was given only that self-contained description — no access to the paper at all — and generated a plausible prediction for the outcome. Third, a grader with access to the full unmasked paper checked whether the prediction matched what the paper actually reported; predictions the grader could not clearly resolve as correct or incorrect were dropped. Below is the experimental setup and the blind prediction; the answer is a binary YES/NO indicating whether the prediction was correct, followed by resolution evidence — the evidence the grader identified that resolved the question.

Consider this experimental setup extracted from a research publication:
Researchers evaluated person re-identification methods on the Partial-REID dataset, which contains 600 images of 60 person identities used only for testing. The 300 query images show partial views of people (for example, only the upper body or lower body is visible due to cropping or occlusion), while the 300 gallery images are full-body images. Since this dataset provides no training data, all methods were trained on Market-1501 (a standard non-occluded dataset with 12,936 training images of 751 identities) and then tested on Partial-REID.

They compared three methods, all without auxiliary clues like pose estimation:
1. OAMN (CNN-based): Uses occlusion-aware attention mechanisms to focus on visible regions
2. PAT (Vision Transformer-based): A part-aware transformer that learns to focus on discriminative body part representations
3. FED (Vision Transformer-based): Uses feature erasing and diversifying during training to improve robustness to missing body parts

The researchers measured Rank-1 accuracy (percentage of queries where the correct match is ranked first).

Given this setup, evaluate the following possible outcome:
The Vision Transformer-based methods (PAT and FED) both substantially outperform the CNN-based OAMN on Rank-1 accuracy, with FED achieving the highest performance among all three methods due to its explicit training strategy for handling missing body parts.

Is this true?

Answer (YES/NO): NO